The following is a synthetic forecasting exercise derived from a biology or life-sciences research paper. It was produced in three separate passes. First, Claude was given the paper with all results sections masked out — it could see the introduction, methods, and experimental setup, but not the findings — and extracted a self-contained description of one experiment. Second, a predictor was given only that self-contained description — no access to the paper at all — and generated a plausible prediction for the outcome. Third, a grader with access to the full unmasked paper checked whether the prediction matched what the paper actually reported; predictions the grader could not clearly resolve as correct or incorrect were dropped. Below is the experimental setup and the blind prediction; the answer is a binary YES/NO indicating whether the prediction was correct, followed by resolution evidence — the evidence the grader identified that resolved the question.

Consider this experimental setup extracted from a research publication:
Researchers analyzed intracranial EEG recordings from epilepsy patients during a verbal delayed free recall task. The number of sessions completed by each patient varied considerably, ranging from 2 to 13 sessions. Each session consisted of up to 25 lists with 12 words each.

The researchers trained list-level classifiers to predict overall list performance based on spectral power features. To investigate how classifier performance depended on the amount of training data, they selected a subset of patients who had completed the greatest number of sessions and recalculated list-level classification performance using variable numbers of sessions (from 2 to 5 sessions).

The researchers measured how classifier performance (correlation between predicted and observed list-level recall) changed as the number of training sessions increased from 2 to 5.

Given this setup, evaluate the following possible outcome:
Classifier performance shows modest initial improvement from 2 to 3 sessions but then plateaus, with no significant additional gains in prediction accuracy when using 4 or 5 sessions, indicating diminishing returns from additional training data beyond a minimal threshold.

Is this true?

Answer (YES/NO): NO